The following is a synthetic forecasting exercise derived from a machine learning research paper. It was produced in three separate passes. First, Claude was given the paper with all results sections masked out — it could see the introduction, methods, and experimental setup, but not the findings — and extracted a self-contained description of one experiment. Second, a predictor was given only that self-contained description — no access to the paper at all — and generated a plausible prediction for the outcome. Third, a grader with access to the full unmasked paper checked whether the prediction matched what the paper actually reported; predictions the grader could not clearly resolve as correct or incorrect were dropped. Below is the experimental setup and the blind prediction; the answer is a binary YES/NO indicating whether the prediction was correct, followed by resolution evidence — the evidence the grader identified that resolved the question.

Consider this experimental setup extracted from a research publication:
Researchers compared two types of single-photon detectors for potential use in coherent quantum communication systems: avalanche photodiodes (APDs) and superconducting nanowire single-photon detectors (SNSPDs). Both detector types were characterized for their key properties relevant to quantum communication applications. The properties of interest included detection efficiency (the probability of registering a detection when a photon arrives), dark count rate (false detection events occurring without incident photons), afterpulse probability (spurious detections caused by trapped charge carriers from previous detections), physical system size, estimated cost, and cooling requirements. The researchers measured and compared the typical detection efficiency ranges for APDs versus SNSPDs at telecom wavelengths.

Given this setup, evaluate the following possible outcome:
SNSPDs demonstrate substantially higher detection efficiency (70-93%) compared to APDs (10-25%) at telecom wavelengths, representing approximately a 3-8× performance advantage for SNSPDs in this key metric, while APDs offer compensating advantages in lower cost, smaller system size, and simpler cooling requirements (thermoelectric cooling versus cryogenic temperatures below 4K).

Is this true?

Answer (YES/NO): NO